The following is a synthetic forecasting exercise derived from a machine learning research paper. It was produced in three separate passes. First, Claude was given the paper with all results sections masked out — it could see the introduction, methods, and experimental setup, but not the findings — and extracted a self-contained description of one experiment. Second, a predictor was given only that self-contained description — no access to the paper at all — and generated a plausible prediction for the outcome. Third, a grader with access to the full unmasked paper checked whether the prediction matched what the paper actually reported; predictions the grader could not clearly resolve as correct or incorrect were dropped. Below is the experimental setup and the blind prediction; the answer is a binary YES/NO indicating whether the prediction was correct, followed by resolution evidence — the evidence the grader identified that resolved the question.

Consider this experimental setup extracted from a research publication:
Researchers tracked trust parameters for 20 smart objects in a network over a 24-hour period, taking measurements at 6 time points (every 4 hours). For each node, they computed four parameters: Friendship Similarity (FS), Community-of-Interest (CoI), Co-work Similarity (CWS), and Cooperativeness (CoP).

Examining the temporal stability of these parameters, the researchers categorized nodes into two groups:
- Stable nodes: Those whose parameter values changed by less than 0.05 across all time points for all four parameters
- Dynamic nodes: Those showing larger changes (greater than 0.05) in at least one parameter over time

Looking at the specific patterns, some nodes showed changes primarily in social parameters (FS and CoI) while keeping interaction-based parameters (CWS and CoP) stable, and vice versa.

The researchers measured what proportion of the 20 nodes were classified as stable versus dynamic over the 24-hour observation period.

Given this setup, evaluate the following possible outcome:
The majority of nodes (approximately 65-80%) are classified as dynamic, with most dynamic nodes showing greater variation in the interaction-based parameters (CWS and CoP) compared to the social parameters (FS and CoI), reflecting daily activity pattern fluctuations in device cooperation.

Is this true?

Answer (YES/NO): NO